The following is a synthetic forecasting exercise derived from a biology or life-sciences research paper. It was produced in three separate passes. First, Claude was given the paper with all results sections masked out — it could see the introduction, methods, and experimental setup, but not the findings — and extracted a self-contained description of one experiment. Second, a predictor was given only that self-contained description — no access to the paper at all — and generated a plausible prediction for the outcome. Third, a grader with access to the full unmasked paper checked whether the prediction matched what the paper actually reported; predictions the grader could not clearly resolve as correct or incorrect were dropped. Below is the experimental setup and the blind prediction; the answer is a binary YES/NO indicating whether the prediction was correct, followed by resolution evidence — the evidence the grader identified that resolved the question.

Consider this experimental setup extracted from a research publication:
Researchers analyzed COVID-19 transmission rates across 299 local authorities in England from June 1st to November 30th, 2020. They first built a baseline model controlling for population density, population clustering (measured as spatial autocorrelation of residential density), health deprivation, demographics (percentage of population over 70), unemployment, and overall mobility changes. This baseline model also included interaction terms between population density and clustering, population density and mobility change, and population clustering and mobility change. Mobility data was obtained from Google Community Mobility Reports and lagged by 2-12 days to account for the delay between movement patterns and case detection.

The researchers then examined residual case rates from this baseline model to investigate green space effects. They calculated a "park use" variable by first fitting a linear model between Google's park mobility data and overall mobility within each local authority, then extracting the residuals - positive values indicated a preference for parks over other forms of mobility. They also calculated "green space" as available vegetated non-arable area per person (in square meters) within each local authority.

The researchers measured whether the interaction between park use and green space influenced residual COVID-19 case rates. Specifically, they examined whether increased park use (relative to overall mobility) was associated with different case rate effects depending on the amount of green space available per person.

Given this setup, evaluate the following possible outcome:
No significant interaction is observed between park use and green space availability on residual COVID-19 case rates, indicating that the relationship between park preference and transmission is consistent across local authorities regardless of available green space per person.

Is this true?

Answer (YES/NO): NO